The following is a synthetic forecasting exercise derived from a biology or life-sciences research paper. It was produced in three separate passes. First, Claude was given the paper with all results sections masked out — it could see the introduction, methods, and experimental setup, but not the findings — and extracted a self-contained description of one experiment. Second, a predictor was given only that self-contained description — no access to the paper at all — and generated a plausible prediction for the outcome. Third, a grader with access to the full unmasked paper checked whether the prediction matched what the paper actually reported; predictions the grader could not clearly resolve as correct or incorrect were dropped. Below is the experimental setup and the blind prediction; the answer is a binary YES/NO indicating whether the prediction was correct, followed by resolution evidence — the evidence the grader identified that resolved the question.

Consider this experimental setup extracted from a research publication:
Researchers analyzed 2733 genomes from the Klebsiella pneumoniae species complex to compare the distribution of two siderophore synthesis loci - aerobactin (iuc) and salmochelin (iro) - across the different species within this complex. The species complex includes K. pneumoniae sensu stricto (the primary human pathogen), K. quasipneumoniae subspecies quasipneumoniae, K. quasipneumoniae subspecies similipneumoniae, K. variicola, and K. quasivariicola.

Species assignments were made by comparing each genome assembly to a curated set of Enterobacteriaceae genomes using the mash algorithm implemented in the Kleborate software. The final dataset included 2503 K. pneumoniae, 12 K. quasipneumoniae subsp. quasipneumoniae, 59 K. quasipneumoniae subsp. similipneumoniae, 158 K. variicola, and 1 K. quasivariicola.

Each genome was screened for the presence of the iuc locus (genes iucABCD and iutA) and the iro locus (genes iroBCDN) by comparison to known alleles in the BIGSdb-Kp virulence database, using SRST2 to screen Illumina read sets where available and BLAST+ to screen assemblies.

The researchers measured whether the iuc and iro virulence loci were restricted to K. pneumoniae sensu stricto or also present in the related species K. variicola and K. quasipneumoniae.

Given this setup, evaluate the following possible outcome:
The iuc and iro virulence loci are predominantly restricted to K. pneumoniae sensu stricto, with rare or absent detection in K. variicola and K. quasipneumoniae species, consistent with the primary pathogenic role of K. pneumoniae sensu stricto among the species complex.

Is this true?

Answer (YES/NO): YES